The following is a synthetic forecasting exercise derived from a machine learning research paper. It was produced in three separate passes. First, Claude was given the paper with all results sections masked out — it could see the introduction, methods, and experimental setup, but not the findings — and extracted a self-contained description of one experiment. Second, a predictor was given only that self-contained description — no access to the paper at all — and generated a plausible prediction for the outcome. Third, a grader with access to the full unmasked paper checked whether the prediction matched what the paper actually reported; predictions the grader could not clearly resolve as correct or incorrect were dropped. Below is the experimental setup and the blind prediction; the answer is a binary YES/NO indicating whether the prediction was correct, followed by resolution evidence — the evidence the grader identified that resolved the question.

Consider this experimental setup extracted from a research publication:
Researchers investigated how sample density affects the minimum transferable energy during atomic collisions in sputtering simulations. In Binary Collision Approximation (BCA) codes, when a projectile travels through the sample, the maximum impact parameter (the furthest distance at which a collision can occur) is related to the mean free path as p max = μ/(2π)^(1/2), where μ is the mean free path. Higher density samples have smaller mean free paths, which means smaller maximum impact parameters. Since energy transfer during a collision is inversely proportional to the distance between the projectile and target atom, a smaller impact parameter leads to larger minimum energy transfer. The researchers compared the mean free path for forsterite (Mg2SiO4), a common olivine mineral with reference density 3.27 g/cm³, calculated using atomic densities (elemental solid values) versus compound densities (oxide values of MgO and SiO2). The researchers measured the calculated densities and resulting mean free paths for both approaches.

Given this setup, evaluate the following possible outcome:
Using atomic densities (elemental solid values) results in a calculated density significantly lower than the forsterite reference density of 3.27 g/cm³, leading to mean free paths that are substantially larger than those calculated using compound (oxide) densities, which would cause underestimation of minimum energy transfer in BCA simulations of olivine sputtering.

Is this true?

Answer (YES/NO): YES